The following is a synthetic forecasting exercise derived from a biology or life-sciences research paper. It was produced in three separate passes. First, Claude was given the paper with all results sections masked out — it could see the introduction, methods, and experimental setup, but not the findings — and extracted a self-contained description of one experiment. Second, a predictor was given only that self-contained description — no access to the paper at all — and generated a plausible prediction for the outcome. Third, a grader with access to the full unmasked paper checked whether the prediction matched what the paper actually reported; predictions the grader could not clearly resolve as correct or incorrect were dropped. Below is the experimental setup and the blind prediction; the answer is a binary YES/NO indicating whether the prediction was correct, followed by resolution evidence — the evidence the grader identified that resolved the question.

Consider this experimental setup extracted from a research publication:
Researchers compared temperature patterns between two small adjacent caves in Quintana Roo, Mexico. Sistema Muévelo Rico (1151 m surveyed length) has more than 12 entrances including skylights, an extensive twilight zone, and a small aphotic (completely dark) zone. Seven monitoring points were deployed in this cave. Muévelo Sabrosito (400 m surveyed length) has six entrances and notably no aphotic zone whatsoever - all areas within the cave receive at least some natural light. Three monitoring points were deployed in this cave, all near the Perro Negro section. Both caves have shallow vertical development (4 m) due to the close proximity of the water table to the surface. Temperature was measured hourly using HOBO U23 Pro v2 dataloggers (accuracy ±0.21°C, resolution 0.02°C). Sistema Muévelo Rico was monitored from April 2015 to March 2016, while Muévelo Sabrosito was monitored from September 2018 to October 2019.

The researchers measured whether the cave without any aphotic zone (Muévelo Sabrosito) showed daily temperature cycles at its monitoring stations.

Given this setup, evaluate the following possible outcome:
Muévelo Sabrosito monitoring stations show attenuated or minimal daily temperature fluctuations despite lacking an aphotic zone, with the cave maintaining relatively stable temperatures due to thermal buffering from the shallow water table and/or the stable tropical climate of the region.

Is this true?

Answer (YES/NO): NO